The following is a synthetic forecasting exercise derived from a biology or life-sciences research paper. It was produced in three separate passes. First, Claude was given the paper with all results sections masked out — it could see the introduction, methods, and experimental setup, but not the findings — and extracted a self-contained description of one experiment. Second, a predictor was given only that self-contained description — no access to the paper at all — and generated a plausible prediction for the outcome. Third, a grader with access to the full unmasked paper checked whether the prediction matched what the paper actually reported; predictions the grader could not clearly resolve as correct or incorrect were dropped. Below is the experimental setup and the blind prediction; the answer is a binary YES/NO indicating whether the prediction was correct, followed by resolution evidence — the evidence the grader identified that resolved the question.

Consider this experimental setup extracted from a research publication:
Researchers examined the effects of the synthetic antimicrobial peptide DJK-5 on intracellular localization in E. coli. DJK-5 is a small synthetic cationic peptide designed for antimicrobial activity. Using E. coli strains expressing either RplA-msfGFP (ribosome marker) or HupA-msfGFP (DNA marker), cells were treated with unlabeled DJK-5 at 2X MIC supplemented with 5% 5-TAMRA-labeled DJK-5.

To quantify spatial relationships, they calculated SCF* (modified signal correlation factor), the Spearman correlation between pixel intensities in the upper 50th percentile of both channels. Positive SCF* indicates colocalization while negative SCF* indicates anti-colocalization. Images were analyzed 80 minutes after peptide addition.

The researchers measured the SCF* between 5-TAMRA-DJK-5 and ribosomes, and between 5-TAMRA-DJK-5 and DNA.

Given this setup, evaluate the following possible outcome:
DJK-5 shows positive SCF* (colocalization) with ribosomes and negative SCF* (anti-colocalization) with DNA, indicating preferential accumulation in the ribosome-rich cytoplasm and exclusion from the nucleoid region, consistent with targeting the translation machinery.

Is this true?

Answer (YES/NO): YES